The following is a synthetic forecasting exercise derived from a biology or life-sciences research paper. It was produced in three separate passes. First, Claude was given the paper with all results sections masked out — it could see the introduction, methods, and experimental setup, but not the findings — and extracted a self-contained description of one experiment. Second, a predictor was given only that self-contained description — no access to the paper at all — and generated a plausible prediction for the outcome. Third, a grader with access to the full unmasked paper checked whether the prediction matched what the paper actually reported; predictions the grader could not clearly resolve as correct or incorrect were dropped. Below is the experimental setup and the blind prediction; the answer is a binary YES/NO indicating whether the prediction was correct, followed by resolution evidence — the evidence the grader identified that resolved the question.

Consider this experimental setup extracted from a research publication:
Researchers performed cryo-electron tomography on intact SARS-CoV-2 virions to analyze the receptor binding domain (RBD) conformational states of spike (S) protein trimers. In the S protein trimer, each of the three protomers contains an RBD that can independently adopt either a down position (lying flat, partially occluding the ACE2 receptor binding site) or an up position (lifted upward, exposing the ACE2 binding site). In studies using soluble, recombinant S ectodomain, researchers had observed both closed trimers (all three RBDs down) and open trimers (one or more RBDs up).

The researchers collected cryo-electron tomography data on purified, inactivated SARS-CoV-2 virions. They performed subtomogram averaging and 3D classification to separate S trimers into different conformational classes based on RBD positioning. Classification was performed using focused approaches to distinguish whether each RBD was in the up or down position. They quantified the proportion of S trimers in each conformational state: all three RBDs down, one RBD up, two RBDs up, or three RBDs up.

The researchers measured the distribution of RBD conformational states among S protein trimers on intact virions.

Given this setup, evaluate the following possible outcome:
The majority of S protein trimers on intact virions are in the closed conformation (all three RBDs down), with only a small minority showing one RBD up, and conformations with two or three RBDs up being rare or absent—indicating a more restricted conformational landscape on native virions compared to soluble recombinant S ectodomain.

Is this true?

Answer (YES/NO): NO